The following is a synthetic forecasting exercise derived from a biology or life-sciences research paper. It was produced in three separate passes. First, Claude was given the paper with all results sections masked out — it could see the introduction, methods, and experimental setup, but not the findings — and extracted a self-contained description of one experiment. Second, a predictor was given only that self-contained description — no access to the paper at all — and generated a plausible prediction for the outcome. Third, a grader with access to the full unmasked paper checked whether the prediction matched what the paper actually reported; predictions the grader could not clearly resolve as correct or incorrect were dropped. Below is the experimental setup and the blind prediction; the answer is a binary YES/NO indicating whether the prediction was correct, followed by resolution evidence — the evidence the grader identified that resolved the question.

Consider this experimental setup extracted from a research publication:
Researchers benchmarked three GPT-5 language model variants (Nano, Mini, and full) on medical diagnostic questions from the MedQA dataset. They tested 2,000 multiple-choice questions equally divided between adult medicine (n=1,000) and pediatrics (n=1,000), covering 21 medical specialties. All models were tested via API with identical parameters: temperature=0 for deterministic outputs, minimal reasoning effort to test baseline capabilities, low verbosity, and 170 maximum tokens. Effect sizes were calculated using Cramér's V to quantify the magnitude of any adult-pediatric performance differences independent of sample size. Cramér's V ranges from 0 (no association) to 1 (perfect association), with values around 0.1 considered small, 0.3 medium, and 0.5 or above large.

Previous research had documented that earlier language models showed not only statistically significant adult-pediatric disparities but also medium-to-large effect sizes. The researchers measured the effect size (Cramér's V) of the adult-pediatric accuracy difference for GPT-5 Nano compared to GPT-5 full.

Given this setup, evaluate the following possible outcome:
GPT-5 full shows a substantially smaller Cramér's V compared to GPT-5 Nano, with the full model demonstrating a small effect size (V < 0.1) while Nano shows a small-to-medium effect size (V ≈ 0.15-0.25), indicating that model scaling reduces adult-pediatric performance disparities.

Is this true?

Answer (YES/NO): YES